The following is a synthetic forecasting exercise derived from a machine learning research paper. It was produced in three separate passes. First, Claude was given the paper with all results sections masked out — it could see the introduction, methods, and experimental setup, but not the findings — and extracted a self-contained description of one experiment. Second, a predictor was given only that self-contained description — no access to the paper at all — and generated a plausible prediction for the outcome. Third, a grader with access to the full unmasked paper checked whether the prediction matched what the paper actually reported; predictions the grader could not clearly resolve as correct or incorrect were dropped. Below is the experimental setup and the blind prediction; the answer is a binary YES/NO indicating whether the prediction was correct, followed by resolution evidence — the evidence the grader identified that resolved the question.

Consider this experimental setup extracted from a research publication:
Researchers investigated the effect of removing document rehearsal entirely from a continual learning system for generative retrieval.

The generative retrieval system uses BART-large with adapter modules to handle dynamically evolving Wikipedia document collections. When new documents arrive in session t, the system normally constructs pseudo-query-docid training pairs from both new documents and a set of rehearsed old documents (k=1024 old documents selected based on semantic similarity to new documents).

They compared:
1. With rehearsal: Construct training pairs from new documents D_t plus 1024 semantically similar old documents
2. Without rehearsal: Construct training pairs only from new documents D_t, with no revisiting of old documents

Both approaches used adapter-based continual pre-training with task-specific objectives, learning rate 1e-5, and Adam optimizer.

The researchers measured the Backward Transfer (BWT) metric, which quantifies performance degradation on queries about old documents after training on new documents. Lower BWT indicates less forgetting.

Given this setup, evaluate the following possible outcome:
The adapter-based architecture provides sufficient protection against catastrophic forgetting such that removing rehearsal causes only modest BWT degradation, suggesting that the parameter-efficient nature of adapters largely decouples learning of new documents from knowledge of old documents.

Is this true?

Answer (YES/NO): NO